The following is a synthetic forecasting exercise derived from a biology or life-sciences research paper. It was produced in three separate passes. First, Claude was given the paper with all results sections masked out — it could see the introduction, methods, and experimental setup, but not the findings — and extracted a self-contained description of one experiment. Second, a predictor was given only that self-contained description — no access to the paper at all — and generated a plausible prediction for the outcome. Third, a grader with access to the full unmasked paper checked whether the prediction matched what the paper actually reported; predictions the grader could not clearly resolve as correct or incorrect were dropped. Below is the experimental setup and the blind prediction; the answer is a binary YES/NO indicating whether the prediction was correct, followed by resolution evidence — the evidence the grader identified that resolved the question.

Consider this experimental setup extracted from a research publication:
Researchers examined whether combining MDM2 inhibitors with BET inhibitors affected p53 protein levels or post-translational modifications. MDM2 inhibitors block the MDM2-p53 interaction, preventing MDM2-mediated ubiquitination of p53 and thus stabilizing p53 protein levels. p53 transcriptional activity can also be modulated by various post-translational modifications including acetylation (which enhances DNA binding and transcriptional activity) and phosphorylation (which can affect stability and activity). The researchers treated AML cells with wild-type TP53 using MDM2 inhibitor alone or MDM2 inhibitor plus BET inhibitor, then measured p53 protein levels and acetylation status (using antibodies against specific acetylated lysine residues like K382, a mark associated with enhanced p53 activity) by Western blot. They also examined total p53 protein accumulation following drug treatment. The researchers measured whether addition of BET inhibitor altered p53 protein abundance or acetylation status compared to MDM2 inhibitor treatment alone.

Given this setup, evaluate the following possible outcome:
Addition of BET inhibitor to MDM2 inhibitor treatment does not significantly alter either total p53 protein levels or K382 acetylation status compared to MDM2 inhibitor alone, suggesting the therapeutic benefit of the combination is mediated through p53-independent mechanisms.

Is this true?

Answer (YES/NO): NO